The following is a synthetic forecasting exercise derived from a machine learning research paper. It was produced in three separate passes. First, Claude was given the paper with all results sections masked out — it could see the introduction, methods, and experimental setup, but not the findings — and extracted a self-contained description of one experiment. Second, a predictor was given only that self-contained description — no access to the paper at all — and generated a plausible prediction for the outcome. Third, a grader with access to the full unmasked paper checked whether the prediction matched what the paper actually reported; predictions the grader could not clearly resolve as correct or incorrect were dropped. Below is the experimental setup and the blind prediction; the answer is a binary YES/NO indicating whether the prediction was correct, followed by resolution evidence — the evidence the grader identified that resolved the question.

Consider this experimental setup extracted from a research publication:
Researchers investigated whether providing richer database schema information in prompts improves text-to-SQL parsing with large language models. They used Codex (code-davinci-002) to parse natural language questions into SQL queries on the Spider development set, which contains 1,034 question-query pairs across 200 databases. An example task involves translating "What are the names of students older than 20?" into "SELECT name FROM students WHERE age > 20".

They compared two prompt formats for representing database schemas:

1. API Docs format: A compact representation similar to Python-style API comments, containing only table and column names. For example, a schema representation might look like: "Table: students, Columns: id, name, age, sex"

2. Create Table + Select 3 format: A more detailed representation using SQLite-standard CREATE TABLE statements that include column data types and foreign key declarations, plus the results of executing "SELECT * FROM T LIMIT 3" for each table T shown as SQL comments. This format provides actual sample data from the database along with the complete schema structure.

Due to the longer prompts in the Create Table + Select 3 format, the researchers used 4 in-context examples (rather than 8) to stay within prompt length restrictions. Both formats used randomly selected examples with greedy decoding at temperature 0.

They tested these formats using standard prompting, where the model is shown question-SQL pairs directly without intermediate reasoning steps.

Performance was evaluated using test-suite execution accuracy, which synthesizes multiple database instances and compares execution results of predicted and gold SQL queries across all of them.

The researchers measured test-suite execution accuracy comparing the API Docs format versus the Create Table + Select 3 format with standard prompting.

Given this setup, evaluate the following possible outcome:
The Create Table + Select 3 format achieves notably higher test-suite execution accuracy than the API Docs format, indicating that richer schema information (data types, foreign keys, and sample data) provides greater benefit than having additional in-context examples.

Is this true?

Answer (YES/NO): NO